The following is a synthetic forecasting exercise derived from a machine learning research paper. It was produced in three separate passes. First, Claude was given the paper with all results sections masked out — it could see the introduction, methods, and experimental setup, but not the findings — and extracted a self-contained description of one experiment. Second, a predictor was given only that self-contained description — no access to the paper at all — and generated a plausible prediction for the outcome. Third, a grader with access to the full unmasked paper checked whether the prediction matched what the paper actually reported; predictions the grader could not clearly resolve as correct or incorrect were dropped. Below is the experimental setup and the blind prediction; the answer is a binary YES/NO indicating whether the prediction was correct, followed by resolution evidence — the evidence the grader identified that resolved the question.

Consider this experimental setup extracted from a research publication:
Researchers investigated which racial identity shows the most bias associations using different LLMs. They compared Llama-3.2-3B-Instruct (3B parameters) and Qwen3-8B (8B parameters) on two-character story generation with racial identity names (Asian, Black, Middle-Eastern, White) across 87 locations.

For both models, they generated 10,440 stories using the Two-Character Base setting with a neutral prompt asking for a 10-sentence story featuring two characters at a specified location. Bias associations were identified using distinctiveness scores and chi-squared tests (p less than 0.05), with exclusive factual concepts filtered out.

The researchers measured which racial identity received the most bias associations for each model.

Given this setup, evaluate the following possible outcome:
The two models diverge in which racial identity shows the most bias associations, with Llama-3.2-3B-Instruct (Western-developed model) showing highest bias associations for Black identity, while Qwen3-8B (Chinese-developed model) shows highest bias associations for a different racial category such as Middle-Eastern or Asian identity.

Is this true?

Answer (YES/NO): NO